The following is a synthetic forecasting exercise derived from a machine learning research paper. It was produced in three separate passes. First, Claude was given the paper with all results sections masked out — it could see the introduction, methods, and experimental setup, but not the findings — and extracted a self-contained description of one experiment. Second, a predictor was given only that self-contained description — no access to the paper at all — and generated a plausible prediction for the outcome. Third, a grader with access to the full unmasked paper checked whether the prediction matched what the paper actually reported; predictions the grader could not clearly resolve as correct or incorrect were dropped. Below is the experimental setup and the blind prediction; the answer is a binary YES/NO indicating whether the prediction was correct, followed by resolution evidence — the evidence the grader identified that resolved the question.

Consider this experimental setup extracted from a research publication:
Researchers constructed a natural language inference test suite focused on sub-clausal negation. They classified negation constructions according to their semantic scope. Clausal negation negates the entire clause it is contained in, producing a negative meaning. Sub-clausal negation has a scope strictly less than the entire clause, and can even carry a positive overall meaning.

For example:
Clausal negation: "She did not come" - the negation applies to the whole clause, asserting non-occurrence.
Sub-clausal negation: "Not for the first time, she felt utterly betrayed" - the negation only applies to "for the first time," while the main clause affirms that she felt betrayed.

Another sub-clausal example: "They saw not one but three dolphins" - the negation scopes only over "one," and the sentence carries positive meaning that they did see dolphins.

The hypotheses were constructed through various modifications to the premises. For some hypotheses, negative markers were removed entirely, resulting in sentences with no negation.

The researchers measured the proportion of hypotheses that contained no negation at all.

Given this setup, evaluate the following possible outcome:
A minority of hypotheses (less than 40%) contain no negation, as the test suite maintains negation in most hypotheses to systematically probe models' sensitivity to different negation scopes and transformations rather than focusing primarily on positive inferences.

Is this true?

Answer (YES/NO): YES